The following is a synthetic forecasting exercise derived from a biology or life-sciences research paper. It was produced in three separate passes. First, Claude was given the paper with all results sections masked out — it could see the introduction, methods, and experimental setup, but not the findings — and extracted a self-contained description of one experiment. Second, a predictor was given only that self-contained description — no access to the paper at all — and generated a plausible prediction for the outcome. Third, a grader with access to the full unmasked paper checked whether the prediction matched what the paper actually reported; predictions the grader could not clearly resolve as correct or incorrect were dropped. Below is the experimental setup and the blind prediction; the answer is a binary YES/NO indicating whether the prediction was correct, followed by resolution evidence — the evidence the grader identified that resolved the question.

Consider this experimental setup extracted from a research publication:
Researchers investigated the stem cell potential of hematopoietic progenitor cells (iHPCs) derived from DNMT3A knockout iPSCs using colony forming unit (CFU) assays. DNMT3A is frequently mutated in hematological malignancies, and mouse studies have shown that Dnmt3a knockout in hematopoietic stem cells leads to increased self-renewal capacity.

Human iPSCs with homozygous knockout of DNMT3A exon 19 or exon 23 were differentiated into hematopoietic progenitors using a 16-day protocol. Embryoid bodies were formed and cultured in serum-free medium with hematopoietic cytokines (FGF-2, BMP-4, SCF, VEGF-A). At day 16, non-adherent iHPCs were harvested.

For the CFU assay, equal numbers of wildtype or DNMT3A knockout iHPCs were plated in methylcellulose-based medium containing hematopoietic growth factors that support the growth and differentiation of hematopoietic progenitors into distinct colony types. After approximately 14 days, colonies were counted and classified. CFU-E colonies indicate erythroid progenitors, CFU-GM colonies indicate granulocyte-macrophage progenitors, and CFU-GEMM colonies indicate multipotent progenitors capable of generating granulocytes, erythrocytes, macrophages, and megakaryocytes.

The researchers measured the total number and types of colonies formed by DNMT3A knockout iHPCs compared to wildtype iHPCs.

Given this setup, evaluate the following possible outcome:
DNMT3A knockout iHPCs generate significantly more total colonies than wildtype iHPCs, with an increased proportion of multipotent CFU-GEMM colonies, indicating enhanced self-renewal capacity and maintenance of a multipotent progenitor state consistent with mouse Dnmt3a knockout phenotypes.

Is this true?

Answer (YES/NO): NO